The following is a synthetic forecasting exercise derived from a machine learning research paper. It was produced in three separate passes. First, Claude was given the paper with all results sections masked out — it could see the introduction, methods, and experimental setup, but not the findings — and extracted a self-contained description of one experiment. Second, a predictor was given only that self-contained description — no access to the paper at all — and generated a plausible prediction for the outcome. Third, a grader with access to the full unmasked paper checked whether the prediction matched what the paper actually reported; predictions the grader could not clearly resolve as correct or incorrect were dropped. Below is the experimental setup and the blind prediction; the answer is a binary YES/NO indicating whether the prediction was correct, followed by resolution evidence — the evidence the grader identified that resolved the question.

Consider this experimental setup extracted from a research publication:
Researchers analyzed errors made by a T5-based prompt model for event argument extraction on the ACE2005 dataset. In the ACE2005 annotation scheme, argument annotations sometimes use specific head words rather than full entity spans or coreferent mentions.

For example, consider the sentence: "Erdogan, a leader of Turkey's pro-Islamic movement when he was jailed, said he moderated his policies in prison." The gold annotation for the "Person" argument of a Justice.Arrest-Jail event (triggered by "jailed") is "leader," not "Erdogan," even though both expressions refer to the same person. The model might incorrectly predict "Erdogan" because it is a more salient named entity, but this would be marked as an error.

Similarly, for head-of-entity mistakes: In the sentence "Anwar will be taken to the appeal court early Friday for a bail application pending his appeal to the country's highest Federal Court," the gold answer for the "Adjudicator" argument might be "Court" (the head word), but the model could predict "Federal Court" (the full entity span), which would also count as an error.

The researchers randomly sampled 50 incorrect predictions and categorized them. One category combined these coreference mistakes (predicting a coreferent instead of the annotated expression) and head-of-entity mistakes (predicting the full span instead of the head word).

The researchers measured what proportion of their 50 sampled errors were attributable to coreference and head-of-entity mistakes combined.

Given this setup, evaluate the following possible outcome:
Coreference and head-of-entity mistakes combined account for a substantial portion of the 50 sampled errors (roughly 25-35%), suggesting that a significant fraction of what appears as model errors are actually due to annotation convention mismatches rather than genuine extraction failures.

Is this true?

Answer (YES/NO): NO